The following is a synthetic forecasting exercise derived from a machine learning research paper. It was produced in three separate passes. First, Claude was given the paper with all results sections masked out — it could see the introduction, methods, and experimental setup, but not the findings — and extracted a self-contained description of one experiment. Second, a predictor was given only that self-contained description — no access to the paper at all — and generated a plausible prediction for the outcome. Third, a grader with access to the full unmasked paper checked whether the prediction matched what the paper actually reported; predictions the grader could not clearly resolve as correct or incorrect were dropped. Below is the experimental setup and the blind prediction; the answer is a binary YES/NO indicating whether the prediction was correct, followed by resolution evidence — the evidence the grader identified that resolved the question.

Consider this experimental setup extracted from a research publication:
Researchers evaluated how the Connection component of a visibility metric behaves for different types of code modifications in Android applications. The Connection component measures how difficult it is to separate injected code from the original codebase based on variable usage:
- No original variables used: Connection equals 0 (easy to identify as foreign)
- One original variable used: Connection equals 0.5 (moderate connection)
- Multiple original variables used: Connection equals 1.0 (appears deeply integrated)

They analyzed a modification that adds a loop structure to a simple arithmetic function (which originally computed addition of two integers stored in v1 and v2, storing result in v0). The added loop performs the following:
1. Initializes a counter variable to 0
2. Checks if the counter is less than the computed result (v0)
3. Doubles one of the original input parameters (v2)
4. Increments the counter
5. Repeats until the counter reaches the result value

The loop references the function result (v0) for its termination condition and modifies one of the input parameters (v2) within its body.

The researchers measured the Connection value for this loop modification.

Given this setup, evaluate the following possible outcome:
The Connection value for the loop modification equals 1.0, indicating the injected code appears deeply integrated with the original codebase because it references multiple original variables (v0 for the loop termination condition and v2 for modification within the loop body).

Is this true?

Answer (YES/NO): YES